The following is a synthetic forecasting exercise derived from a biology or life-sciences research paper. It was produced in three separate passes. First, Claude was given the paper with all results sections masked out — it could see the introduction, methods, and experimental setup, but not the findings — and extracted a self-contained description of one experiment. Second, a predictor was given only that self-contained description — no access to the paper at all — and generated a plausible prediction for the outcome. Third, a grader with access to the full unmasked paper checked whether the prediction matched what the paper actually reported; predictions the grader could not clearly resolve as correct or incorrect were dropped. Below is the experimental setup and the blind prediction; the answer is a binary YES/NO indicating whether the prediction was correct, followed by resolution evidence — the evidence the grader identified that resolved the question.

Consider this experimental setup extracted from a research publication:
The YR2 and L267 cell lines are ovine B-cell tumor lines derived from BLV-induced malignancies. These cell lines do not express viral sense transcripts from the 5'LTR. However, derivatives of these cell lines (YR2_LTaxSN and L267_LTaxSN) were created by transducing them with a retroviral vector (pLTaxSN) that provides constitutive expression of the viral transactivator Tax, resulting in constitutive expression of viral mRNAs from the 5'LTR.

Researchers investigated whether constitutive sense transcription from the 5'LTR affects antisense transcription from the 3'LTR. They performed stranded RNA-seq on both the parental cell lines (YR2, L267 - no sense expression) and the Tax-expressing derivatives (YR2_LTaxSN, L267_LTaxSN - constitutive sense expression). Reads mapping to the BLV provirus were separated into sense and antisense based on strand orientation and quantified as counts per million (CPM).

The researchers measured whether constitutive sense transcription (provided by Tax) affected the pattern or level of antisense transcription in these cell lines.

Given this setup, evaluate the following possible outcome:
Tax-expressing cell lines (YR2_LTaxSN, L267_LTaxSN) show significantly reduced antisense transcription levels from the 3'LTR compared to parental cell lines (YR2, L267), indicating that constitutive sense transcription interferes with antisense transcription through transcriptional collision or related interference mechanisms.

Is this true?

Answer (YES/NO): NO